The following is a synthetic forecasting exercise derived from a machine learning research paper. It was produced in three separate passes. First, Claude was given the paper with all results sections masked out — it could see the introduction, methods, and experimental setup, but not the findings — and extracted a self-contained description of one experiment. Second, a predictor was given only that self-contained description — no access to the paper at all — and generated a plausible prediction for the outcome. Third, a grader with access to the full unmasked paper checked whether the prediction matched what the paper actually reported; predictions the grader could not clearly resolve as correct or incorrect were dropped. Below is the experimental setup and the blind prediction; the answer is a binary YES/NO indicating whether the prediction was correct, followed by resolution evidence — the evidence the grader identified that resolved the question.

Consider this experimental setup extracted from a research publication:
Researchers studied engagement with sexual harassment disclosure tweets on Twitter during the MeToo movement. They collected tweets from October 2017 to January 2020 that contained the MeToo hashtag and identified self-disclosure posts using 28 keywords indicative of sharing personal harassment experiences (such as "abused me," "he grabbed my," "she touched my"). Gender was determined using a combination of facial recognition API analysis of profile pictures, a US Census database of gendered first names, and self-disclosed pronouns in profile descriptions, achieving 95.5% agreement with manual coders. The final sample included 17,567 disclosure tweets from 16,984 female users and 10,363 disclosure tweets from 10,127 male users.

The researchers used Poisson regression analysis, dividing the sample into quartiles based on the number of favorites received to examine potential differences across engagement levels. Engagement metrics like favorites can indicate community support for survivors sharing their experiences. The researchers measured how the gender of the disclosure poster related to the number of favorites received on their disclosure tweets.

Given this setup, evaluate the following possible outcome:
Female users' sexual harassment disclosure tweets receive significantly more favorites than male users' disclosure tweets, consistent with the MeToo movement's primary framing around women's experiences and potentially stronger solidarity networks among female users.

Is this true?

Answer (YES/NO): YES